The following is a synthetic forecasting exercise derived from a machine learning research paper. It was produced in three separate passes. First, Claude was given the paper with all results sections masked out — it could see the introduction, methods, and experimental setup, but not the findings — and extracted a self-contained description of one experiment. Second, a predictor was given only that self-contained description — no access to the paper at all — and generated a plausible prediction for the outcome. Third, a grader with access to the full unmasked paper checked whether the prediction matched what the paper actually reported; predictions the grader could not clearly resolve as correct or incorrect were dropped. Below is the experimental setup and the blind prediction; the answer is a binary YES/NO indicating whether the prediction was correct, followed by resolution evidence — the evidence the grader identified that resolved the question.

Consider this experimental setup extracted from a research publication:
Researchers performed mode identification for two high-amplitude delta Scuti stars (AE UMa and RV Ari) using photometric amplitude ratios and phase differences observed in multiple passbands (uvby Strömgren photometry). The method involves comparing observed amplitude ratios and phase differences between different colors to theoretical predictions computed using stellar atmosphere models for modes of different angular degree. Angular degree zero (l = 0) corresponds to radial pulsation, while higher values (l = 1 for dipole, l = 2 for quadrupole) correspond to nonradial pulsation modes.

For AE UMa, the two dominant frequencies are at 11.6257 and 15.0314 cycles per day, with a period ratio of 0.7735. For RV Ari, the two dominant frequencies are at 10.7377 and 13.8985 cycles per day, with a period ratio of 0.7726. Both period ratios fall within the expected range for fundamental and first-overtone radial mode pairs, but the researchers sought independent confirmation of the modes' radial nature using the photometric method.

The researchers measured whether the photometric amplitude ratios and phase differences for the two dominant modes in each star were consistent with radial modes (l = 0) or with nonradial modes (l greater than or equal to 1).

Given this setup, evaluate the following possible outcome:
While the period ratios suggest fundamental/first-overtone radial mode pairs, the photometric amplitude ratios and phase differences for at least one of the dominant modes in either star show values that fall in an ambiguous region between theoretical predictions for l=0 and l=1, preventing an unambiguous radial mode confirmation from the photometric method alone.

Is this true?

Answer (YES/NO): YES